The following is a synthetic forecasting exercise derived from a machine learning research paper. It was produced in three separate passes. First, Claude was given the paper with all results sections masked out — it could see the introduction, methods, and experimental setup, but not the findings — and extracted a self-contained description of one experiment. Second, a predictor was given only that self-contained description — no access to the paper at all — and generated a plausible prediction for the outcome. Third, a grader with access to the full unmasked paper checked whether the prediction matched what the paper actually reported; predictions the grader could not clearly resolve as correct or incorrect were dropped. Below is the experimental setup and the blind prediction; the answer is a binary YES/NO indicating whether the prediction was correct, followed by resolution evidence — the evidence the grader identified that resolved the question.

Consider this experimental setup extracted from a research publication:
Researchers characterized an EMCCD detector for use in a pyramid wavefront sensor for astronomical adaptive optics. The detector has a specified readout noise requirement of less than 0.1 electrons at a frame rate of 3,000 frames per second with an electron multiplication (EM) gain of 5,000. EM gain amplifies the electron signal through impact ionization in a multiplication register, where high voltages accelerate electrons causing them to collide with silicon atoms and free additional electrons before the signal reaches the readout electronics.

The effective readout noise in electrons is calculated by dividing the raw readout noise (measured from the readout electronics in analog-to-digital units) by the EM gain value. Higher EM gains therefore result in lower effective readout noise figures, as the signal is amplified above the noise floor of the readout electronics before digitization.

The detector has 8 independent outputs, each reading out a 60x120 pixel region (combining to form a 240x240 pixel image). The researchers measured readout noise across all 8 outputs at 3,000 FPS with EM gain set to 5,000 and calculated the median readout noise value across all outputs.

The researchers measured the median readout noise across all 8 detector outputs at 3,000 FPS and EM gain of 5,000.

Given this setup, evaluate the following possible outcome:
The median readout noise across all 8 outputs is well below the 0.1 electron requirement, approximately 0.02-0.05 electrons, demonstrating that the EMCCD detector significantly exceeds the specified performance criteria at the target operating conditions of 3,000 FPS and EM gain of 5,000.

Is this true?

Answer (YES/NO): NO